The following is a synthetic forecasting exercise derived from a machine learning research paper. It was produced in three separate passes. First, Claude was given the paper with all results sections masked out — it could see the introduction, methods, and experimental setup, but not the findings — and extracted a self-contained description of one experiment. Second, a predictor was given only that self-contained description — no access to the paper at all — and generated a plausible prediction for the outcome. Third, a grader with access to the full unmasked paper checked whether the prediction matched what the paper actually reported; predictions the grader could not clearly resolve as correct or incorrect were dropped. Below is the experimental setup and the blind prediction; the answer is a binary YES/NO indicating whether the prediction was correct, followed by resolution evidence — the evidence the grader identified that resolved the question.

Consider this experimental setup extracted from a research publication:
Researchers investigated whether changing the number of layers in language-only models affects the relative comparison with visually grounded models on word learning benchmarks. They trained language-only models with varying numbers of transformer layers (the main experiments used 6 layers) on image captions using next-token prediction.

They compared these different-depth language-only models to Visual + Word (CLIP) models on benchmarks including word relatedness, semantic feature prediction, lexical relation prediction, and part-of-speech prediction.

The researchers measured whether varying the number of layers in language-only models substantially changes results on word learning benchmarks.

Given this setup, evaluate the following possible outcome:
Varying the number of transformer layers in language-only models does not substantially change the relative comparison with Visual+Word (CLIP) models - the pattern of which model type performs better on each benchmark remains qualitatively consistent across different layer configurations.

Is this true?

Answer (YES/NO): YES